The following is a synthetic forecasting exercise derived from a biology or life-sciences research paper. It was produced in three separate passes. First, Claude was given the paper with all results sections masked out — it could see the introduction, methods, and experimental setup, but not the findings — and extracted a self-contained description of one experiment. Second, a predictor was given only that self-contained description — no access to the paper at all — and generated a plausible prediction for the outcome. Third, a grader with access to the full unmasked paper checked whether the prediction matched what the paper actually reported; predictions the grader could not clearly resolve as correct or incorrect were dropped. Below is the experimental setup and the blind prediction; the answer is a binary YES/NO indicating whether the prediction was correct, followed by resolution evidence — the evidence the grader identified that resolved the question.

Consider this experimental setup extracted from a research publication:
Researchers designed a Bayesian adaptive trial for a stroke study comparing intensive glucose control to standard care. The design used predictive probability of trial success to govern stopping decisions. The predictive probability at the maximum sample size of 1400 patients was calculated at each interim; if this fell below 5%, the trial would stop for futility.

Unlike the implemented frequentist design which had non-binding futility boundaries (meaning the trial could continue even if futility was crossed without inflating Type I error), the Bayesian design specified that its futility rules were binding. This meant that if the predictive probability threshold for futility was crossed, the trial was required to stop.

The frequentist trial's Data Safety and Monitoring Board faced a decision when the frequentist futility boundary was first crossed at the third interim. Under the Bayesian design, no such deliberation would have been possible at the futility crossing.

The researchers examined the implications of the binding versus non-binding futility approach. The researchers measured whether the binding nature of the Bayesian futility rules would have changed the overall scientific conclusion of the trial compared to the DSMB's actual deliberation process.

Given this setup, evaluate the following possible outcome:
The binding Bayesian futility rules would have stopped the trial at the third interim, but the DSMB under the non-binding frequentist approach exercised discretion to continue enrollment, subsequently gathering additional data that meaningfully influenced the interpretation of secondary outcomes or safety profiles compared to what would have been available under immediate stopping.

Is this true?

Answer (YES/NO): NO